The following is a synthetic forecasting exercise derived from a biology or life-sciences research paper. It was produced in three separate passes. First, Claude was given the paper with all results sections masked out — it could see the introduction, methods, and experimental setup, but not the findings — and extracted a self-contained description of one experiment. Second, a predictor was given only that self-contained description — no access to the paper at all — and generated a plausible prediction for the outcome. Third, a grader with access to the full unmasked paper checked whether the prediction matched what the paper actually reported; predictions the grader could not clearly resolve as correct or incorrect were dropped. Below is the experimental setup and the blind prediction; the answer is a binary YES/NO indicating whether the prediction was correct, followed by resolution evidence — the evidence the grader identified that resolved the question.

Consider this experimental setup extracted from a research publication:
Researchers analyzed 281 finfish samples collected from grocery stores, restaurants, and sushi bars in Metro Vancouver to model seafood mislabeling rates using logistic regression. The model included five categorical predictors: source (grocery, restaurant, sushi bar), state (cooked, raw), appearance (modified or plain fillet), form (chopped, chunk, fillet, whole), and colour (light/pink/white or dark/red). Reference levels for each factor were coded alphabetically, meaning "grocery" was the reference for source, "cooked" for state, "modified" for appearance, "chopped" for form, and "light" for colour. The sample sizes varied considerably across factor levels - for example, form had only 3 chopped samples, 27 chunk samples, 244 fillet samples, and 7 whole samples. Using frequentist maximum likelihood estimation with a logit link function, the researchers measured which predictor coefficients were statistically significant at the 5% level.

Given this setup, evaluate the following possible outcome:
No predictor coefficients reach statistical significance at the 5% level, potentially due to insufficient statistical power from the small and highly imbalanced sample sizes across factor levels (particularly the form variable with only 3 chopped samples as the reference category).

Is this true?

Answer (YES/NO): NO